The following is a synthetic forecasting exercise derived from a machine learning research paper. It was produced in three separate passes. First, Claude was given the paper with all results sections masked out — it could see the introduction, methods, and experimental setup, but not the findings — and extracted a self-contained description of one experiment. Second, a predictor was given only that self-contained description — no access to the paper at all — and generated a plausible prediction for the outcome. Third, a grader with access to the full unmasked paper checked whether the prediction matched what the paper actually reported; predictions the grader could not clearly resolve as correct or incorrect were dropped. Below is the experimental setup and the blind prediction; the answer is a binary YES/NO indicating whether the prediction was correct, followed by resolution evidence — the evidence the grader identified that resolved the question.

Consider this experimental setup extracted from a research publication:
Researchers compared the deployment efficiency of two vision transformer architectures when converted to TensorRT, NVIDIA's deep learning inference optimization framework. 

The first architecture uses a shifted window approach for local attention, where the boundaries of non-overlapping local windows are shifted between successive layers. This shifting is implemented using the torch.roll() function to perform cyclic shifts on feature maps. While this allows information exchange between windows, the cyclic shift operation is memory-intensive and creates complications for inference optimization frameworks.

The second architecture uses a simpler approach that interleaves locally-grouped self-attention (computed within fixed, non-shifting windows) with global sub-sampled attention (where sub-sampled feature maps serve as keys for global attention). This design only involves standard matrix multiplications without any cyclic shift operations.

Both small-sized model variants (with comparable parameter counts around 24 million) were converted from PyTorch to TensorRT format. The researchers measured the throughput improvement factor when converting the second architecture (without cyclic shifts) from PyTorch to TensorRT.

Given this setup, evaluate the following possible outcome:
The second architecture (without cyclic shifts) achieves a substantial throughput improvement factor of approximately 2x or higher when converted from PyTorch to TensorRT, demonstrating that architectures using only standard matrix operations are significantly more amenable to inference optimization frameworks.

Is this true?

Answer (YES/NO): NO